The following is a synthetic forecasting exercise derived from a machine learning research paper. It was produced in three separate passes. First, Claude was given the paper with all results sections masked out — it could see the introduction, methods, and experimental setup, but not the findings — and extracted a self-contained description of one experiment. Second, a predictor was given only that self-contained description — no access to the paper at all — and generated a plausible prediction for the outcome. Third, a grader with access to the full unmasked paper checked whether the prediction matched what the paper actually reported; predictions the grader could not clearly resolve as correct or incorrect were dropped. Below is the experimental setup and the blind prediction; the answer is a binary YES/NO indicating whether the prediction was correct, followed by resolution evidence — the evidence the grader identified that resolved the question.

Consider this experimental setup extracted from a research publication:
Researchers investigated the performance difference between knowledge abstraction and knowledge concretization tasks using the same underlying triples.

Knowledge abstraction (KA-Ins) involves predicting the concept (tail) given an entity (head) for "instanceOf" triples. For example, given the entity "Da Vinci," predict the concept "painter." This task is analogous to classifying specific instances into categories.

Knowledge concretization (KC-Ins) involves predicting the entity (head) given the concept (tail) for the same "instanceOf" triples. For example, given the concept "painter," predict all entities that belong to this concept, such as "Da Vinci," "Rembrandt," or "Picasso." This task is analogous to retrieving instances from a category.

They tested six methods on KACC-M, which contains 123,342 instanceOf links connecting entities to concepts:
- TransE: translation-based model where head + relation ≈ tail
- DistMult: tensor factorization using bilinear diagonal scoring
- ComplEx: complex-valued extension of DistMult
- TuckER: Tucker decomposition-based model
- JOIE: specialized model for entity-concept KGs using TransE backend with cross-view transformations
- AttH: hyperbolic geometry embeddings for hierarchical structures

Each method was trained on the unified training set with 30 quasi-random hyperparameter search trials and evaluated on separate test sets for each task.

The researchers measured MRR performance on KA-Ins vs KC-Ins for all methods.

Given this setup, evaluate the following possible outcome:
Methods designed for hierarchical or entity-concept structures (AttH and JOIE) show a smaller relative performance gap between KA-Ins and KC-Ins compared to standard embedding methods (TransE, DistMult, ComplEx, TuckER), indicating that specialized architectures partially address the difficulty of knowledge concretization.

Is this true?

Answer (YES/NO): NO